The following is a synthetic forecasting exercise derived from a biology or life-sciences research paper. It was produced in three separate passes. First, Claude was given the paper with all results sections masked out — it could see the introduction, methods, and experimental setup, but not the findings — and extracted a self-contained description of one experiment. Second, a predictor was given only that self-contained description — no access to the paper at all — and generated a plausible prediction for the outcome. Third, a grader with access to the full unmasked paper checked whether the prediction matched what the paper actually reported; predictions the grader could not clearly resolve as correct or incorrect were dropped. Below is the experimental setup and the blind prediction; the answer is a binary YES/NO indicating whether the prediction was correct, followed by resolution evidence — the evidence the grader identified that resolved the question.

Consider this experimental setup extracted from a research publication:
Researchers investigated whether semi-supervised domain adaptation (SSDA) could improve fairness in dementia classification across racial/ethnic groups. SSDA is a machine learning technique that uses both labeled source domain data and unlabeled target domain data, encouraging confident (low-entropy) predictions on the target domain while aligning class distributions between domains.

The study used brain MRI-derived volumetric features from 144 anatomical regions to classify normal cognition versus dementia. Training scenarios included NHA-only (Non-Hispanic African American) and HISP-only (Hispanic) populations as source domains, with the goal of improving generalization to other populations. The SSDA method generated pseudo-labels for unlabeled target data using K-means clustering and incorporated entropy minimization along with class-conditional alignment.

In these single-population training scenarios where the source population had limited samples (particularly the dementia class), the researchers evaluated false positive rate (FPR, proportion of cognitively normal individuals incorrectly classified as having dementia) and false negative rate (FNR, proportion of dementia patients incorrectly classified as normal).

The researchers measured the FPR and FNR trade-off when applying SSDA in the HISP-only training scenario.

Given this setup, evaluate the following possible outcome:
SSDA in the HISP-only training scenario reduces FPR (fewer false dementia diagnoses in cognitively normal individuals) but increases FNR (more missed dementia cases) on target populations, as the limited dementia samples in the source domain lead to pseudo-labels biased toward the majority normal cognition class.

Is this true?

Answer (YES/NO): YES